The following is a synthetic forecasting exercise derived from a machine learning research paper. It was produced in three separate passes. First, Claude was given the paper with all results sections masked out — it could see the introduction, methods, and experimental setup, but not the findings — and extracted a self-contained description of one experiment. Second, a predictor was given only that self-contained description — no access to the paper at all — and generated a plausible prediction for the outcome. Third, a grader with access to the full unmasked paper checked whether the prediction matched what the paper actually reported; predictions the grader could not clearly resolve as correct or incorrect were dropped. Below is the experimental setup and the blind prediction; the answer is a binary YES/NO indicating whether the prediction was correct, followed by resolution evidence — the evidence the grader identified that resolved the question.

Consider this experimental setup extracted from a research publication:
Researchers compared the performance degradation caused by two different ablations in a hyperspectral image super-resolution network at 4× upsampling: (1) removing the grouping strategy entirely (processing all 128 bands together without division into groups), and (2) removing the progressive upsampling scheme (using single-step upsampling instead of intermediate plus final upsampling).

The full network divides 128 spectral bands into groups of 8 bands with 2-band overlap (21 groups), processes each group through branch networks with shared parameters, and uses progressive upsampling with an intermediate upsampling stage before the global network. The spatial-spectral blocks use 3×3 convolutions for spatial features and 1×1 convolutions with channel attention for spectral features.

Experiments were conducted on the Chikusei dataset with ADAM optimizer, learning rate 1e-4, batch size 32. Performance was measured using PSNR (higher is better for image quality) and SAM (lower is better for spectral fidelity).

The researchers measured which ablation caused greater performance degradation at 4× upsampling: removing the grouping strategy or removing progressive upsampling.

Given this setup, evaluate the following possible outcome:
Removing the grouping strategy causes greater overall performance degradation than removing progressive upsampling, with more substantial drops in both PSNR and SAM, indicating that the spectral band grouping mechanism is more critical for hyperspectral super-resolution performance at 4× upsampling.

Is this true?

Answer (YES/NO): NO